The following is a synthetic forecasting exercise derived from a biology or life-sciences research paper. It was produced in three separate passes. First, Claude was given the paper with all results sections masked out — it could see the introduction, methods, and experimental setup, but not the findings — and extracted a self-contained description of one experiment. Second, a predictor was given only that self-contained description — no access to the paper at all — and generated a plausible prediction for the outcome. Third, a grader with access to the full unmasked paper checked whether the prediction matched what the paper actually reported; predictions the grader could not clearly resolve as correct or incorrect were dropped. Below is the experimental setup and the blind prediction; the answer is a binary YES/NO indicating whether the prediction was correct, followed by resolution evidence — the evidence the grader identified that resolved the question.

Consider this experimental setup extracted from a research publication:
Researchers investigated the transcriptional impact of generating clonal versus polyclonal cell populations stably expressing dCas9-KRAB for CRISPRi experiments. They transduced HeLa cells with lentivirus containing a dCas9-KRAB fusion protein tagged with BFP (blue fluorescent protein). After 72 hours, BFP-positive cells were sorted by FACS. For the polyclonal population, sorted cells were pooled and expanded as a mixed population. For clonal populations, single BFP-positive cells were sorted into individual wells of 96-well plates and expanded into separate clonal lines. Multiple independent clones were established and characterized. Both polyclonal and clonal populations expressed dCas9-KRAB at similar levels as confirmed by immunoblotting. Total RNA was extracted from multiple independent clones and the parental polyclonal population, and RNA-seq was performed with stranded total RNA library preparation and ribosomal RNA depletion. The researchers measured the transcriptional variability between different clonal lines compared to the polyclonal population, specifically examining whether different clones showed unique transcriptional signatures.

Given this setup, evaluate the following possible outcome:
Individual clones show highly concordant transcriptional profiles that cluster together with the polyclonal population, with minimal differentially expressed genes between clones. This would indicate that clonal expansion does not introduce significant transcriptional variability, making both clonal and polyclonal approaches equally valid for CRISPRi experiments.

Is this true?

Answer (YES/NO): NO